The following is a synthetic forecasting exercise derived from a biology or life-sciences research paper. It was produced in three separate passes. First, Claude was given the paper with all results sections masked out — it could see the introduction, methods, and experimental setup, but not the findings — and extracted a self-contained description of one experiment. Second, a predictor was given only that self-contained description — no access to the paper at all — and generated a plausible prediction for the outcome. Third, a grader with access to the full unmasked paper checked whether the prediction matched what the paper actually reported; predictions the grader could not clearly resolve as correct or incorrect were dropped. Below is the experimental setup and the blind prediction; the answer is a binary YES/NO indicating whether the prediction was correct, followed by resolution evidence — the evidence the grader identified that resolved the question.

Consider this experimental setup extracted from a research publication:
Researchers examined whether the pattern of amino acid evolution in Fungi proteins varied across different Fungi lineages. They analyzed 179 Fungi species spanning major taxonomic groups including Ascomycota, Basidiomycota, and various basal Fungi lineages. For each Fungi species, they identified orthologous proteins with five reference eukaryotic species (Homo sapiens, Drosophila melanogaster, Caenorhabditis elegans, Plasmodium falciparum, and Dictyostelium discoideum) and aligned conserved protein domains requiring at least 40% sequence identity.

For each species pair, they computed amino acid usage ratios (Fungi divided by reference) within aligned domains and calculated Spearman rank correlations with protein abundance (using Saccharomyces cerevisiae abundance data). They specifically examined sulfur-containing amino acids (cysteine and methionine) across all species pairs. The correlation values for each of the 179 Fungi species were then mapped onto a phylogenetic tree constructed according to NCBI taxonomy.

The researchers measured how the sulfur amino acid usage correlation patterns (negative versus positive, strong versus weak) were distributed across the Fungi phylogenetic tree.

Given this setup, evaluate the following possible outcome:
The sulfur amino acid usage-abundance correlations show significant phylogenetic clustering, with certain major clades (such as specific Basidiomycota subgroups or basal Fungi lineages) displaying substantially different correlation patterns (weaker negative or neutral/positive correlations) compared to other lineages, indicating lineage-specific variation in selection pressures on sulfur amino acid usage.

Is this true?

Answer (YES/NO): YES